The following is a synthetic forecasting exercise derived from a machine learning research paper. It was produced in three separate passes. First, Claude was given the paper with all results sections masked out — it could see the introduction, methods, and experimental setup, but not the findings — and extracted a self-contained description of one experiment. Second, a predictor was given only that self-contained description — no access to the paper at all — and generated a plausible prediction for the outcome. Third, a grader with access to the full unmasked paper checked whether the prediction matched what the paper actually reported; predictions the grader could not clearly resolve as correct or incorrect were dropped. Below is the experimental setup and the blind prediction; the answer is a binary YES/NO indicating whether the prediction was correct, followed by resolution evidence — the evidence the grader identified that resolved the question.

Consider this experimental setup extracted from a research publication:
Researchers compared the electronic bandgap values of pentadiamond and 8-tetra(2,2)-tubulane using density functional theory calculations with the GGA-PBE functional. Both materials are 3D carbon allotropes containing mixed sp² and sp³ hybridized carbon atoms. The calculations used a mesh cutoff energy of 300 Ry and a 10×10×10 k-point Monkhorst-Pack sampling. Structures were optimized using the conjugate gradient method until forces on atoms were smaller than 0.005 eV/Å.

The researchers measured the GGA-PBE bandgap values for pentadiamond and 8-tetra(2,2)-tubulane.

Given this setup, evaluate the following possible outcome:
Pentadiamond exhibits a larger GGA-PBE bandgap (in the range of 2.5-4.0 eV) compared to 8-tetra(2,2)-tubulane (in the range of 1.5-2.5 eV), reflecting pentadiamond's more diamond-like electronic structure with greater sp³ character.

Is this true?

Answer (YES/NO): NO